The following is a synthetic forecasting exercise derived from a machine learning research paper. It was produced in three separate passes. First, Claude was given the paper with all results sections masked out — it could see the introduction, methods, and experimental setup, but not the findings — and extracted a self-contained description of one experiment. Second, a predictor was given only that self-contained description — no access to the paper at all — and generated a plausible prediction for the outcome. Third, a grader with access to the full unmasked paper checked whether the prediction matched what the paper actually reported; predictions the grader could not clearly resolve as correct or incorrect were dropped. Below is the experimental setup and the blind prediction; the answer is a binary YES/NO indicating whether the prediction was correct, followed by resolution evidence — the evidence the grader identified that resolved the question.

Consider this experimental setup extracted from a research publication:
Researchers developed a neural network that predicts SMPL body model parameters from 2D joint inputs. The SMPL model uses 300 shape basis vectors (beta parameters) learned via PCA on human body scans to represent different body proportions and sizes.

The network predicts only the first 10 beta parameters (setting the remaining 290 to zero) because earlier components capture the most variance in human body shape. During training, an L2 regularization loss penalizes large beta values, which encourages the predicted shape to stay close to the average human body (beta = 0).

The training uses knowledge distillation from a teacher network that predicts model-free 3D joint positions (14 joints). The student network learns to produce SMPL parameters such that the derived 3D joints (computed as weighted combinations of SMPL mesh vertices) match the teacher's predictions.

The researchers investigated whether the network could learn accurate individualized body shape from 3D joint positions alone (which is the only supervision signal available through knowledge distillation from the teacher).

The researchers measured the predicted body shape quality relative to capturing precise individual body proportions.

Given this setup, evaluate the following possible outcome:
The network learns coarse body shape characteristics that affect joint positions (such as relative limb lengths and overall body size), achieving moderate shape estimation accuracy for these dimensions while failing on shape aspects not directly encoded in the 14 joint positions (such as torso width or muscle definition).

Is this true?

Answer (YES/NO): NO